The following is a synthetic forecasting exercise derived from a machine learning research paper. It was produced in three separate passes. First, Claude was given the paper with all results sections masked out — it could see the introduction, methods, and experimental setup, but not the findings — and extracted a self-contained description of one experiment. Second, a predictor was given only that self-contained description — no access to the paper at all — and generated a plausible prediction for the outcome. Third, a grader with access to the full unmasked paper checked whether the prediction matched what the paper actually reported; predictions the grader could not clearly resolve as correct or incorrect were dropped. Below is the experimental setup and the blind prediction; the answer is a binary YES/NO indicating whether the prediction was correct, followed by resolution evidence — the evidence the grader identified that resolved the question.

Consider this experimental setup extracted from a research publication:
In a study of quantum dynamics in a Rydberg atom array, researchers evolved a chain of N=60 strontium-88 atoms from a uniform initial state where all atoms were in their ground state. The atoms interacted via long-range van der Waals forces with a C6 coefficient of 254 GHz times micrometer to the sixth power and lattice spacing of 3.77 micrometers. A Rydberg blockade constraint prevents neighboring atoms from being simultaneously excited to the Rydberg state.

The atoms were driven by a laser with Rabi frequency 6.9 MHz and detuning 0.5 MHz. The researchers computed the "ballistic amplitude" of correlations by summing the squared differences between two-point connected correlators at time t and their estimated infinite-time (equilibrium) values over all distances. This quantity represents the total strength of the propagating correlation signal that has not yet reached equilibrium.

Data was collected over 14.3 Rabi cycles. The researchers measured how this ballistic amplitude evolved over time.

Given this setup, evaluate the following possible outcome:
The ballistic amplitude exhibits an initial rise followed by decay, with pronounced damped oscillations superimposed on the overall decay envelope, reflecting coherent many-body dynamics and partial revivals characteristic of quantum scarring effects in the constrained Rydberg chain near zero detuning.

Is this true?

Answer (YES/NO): NO